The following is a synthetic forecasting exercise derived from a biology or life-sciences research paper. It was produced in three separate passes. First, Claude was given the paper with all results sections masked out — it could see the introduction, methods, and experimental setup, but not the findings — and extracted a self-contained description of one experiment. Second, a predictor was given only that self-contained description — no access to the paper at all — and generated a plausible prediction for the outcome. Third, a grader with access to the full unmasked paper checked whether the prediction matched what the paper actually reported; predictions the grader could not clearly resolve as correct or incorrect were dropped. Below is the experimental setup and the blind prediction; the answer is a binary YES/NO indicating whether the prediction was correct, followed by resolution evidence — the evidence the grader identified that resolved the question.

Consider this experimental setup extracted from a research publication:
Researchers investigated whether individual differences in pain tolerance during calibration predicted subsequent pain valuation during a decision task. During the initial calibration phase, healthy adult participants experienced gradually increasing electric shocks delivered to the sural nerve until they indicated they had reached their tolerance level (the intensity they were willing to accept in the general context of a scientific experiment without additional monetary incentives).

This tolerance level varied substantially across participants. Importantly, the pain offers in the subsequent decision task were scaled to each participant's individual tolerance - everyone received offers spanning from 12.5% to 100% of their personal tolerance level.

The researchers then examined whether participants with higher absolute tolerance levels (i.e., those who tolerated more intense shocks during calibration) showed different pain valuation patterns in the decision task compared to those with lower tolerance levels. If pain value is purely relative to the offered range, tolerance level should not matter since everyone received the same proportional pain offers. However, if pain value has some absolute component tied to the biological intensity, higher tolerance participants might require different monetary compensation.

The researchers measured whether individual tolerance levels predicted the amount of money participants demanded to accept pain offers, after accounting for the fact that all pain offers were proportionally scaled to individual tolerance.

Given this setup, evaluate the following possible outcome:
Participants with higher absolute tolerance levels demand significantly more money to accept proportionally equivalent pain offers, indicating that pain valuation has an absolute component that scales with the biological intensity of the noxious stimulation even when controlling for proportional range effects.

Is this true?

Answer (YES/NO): NO